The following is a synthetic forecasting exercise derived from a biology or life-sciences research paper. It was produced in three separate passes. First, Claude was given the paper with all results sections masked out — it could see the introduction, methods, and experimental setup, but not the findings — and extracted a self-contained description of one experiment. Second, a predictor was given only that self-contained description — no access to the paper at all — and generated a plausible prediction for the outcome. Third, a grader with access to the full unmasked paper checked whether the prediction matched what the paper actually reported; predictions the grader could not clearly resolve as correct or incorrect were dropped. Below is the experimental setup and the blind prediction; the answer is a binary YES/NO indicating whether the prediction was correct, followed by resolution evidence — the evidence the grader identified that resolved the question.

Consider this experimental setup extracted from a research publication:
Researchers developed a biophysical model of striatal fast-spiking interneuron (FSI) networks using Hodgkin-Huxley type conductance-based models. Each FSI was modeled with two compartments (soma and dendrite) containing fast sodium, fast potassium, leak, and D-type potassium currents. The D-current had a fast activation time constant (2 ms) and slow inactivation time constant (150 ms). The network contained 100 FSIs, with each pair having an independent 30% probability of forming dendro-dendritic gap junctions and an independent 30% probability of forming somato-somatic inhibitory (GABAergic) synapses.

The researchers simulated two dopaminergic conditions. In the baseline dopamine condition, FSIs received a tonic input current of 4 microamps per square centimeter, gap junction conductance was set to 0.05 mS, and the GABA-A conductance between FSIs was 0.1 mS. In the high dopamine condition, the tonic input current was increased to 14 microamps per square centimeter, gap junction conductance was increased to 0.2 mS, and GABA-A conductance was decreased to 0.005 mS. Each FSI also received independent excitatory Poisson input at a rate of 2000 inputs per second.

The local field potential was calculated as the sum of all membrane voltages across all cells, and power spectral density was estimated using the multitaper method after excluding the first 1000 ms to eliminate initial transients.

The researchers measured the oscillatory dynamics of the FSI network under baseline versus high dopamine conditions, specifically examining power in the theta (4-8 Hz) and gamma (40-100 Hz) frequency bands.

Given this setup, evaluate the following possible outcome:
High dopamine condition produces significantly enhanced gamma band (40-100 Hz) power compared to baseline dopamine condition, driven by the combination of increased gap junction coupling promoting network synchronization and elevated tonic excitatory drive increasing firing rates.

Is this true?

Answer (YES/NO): YES